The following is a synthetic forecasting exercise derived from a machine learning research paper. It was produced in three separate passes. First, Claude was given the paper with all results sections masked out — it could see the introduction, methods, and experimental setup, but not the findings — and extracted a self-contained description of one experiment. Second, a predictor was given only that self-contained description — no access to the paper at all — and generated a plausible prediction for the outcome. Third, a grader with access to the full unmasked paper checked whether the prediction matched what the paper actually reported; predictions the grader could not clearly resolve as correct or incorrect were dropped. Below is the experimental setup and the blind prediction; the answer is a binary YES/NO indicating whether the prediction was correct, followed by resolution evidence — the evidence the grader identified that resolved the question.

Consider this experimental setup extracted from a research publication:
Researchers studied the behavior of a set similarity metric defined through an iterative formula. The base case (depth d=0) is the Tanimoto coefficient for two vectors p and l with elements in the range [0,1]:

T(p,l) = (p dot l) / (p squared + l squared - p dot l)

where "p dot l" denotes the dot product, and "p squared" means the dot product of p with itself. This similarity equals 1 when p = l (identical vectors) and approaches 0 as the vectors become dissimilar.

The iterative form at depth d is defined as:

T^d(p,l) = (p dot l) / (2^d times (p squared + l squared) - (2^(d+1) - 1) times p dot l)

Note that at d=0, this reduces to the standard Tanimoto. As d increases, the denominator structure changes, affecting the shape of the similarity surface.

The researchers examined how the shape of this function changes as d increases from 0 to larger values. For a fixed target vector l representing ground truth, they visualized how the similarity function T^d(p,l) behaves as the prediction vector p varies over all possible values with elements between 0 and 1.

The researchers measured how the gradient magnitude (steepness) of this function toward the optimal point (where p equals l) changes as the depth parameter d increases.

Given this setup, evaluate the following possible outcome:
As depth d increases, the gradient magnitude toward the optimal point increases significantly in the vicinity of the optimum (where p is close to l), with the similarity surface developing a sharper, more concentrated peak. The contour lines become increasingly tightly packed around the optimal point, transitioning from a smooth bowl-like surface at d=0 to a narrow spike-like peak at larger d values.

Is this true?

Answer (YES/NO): YES